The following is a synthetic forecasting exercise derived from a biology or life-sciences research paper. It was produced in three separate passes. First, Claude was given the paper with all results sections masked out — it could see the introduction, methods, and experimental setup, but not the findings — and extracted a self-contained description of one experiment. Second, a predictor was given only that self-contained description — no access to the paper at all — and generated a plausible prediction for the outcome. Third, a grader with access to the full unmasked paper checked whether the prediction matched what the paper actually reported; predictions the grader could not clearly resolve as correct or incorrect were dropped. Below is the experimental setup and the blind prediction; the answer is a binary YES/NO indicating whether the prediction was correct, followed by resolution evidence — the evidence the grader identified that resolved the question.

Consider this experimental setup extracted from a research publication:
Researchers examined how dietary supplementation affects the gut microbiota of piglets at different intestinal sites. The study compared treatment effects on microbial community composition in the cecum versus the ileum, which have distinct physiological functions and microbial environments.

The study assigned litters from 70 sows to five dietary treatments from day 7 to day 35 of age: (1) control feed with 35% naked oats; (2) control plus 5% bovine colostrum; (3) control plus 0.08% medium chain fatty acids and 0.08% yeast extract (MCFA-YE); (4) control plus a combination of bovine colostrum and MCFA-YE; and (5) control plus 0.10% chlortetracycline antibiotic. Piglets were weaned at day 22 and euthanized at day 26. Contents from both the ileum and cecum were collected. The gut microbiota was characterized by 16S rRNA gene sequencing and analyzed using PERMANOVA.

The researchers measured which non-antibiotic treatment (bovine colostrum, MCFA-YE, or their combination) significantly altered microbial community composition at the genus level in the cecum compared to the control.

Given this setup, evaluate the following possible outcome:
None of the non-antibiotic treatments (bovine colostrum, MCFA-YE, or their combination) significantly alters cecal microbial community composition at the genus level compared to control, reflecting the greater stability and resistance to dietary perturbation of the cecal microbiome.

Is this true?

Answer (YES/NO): NO